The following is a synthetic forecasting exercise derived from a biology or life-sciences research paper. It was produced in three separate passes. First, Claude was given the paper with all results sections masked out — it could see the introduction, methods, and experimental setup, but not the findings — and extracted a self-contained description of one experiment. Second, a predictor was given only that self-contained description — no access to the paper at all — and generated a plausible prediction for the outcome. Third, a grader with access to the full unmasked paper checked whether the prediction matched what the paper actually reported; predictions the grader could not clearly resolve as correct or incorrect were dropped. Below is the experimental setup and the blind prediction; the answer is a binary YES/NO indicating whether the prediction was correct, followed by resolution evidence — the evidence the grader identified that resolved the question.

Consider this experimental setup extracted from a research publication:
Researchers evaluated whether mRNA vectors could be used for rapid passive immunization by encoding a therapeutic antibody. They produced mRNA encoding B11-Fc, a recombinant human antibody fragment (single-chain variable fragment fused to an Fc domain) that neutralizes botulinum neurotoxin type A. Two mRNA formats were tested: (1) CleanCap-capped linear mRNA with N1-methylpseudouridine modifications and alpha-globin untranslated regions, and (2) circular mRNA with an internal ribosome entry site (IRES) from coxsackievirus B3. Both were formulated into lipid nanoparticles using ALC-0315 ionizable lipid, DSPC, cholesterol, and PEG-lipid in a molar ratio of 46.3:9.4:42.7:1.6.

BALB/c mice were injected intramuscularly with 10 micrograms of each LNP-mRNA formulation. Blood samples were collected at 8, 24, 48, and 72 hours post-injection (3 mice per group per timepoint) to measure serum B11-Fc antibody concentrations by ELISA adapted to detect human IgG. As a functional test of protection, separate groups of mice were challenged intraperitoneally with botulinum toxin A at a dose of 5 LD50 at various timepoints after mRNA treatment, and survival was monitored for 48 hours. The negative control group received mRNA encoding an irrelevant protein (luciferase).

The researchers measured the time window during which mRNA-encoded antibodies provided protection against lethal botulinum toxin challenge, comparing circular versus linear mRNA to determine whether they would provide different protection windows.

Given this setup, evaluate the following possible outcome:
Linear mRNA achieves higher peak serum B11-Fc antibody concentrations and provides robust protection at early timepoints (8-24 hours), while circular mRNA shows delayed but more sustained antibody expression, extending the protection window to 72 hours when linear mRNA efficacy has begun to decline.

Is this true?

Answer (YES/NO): NO